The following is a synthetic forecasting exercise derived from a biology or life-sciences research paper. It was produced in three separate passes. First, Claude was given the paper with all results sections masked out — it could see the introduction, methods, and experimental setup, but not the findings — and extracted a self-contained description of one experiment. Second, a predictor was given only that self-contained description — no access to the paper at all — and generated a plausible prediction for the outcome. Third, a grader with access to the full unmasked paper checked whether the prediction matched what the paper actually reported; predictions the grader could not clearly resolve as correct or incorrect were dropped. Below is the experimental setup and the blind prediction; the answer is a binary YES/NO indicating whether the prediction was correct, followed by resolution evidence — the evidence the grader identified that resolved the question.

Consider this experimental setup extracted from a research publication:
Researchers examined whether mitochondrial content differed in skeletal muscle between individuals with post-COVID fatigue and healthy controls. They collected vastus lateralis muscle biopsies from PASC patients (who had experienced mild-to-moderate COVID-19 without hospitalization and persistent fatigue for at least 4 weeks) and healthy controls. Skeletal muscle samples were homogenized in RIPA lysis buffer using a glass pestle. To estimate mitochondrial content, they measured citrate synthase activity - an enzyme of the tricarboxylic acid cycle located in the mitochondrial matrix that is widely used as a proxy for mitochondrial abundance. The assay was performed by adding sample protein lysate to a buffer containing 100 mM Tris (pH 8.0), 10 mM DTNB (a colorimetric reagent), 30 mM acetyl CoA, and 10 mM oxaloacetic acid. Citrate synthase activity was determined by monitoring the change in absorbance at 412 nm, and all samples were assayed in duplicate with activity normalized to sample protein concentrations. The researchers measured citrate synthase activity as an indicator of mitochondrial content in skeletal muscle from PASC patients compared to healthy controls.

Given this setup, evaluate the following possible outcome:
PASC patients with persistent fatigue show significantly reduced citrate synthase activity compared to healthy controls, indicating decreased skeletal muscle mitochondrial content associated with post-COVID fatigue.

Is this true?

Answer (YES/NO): YES